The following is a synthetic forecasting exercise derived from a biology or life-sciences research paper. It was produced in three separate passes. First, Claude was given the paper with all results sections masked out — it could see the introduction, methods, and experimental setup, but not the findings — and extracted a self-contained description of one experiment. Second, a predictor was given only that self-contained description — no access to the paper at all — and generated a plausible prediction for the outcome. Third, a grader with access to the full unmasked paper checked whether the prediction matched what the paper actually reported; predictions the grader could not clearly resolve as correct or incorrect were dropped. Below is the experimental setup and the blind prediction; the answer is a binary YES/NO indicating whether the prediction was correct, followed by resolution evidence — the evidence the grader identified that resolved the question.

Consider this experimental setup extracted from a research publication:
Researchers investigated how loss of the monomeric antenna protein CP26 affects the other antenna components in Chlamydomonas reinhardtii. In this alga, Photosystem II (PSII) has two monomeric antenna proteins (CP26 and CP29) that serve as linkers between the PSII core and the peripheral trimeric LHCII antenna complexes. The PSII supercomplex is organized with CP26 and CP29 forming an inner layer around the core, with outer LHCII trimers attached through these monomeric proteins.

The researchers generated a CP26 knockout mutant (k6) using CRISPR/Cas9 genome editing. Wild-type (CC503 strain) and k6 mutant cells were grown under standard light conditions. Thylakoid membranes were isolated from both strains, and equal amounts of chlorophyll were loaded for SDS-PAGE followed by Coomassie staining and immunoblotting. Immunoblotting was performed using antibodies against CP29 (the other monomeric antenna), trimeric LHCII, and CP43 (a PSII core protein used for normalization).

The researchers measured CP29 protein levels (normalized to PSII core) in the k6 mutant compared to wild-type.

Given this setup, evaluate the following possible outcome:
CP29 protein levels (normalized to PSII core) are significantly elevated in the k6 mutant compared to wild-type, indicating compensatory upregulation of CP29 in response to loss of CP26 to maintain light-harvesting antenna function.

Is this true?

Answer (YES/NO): NO